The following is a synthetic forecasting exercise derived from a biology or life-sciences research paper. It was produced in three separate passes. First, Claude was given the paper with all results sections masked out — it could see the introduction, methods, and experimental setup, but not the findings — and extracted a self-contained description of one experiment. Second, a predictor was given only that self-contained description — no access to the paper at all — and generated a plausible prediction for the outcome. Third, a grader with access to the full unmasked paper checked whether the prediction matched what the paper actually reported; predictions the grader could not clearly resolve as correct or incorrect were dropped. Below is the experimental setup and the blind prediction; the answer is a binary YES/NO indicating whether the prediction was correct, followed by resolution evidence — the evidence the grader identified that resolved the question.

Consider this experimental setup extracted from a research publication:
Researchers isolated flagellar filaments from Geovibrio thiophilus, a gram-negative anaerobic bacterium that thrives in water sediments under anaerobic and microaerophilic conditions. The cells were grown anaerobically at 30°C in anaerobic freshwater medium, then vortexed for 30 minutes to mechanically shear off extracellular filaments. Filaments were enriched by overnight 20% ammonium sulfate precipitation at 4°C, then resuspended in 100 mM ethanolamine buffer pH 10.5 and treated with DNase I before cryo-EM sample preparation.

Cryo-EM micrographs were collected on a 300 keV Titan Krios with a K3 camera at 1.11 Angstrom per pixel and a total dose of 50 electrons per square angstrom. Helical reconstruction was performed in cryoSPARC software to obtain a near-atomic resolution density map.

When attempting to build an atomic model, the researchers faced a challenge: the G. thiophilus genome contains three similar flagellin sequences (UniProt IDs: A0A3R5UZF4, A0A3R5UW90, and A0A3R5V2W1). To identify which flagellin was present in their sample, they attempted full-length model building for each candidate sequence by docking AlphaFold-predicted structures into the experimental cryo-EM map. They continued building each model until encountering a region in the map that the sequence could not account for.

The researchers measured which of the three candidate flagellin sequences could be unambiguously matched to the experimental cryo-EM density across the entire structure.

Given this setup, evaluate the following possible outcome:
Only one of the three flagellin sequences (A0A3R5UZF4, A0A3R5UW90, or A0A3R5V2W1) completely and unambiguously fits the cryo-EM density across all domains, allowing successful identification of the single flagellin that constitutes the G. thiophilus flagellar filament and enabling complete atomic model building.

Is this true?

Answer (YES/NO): YES